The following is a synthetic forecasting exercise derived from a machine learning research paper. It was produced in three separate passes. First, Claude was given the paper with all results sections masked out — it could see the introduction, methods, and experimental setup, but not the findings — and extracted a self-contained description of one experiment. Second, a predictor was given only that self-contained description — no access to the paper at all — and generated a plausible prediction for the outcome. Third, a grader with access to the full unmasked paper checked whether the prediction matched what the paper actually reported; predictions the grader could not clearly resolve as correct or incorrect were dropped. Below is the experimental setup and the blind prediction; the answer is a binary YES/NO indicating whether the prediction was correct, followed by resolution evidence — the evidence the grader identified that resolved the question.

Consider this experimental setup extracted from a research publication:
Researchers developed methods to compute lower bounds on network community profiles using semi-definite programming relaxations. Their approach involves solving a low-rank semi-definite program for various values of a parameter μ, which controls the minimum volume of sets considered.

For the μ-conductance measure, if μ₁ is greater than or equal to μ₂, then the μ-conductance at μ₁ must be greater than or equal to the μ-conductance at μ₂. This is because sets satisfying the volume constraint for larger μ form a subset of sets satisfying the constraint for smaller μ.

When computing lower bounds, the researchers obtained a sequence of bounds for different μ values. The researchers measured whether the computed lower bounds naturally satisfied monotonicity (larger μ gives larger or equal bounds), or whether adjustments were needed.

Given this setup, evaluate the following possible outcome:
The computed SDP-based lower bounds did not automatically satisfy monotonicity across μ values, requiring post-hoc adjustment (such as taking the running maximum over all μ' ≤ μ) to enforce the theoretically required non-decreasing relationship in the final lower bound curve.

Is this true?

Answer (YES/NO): YES